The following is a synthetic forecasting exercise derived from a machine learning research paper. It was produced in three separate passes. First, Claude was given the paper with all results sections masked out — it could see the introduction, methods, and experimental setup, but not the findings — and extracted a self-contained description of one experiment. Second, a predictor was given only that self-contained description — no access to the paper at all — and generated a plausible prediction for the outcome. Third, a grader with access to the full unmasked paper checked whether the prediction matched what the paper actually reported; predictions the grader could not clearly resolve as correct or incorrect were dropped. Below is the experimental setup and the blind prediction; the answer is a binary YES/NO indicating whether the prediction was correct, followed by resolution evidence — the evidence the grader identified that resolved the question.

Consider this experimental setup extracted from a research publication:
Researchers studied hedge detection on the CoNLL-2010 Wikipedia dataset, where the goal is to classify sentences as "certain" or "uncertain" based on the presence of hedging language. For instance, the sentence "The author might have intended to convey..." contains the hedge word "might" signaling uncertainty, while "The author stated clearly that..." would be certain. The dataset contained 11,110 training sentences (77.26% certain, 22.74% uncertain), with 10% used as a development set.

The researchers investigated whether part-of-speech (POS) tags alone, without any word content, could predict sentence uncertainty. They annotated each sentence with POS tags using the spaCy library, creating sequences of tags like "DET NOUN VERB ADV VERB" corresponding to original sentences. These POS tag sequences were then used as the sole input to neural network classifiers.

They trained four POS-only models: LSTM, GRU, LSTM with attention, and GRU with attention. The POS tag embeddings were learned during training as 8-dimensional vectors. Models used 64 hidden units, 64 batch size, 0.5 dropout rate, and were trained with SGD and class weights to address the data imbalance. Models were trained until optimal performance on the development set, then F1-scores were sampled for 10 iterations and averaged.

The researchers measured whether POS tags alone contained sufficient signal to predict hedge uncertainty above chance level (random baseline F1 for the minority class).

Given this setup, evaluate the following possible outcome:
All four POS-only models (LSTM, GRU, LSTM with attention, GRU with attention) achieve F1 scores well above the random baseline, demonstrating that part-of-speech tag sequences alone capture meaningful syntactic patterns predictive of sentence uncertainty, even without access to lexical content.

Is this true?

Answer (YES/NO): YES